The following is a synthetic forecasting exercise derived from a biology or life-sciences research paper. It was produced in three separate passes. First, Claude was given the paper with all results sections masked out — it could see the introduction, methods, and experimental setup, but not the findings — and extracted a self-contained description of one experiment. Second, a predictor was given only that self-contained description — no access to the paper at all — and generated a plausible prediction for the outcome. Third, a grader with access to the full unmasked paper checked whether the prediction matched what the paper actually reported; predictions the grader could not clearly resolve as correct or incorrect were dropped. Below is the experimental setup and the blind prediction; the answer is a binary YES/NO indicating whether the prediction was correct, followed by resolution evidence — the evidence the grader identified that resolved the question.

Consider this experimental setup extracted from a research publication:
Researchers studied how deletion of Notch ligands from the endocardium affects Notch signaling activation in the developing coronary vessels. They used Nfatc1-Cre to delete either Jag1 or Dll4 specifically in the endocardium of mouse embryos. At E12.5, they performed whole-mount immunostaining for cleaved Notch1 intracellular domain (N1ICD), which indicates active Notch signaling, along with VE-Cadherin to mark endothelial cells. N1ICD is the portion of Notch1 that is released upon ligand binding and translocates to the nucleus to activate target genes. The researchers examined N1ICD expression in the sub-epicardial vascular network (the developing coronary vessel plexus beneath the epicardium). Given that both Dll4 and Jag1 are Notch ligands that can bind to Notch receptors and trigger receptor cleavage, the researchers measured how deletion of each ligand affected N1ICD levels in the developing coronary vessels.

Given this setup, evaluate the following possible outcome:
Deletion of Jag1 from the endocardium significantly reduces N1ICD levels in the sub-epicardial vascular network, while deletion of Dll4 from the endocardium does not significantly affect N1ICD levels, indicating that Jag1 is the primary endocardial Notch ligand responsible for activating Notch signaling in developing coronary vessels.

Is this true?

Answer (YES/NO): NO